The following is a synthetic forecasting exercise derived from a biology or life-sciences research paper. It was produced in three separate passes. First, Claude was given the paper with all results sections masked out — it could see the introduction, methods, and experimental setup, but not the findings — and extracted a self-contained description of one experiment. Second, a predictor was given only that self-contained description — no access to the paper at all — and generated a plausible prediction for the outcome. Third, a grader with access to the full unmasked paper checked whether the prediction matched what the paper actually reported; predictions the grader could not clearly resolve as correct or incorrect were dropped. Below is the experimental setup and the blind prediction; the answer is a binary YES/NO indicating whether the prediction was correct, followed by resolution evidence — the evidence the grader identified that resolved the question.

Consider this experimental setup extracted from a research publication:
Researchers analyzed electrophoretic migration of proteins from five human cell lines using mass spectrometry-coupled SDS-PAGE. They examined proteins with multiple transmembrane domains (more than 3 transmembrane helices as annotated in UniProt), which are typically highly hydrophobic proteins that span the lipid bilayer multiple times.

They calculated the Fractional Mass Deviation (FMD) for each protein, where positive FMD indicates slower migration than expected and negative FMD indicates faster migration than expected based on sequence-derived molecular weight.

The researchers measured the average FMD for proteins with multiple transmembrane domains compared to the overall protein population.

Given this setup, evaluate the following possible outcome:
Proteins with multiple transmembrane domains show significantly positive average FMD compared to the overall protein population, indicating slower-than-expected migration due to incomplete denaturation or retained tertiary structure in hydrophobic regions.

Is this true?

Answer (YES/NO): NO